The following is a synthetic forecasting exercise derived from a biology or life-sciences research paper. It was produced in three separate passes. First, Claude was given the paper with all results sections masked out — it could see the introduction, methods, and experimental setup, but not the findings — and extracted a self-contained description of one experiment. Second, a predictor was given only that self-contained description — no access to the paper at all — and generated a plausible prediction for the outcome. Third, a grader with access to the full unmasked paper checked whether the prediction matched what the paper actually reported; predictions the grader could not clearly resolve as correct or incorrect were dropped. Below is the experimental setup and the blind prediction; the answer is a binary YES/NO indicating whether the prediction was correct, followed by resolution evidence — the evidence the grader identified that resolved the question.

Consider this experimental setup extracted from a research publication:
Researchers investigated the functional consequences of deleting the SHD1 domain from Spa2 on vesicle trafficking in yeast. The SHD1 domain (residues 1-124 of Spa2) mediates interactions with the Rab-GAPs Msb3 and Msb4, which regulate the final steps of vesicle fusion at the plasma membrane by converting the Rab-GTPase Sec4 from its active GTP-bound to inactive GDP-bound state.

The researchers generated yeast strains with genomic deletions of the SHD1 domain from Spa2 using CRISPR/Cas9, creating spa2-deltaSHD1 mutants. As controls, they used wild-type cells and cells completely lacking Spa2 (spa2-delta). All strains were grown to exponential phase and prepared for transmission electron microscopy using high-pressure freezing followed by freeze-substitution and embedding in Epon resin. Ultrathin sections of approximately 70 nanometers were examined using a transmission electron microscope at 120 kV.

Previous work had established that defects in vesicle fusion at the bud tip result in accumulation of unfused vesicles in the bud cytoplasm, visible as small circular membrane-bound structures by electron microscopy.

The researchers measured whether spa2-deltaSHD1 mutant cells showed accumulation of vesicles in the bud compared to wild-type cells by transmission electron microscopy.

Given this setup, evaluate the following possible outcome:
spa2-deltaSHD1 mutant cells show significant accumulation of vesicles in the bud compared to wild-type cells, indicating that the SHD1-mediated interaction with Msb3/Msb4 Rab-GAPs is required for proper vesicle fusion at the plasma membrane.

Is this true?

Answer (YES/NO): NO